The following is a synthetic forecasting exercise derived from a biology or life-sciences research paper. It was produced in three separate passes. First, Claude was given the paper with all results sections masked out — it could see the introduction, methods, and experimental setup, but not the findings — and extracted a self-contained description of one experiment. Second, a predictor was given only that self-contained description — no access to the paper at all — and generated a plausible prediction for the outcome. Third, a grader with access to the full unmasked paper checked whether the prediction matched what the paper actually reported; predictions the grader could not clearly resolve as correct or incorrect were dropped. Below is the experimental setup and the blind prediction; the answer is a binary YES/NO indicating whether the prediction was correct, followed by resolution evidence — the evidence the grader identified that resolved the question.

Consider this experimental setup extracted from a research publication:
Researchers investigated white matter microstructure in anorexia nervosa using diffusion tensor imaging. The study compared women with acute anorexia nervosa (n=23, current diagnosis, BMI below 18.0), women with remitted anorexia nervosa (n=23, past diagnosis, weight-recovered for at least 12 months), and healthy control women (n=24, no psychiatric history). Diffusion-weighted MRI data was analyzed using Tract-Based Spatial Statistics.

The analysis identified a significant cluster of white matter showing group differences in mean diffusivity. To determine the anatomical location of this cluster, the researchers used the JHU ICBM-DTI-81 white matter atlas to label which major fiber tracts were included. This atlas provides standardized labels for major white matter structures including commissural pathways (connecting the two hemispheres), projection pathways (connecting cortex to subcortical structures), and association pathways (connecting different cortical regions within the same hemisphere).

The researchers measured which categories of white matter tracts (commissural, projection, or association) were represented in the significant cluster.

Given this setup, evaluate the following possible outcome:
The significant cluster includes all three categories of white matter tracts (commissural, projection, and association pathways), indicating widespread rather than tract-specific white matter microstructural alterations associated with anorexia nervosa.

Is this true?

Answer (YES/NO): YES